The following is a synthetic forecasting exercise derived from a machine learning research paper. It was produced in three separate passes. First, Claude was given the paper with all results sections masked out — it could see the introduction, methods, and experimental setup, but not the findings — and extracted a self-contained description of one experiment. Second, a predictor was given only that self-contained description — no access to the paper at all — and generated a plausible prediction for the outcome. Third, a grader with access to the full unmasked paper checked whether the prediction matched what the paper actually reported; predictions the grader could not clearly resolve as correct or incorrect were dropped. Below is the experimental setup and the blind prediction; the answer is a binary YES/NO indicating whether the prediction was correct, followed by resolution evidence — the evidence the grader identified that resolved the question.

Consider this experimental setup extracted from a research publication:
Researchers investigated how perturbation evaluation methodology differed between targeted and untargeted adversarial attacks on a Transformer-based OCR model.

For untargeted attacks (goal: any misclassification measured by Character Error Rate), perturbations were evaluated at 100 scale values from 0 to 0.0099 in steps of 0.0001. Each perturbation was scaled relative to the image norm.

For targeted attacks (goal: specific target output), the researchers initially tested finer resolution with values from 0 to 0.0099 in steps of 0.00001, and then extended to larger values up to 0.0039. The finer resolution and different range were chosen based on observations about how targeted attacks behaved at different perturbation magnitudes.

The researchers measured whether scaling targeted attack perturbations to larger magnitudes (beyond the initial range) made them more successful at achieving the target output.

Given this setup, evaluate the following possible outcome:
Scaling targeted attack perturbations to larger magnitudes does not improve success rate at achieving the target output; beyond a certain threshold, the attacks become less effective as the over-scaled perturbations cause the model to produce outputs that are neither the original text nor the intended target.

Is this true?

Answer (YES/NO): YES